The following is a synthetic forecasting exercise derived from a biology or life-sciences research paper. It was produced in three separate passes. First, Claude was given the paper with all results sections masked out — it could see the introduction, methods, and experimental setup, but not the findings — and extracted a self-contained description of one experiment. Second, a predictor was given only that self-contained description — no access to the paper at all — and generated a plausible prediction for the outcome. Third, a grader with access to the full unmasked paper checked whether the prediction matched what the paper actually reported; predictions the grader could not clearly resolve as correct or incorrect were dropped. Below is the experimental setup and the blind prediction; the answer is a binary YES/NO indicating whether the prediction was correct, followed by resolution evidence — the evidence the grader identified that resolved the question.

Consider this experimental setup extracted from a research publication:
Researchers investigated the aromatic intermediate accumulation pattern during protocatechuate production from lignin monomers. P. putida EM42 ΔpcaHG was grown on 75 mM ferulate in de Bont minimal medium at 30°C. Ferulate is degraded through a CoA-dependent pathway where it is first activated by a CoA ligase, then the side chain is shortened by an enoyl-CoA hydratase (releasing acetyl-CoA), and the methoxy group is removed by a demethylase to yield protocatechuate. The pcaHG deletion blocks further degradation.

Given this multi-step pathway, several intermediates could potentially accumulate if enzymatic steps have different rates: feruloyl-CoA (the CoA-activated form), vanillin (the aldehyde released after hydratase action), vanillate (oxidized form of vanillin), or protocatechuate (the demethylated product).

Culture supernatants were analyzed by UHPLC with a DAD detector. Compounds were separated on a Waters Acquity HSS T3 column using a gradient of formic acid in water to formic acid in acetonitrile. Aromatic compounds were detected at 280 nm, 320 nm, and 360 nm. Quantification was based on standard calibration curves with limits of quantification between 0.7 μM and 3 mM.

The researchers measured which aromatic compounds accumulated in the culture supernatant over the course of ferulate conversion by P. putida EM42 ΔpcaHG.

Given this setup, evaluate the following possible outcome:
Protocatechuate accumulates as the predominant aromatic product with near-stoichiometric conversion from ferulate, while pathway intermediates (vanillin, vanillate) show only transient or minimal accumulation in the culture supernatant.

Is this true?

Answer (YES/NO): NO